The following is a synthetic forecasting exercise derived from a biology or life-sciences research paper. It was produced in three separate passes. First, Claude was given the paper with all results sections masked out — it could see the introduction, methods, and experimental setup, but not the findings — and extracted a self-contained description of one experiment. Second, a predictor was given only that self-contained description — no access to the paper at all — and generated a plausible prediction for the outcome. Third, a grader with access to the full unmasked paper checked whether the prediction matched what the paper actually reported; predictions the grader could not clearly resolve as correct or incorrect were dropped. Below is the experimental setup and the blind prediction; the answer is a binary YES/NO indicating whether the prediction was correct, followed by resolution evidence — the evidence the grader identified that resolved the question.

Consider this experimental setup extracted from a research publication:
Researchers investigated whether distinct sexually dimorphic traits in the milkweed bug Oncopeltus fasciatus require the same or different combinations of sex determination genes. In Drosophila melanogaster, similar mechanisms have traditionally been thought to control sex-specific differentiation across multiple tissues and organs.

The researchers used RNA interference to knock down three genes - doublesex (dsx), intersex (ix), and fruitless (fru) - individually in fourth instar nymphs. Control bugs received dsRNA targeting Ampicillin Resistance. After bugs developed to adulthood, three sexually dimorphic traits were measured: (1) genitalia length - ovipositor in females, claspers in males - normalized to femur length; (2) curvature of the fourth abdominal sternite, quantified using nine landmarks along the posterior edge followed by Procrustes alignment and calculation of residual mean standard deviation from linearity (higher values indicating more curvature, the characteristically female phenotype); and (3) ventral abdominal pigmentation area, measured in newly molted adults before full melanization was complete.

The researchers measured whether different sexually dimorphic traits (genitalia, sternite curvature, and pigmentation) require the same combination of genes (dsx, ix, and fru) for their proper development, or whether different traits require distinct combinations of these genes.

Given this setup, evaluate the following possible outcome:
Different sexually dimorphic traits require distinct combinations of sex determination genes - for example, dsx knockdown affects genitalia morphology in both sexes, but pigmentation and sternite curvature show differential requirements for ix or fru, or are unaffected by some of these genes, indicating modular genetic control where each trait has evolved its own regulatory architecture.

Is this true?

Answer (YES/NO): YES